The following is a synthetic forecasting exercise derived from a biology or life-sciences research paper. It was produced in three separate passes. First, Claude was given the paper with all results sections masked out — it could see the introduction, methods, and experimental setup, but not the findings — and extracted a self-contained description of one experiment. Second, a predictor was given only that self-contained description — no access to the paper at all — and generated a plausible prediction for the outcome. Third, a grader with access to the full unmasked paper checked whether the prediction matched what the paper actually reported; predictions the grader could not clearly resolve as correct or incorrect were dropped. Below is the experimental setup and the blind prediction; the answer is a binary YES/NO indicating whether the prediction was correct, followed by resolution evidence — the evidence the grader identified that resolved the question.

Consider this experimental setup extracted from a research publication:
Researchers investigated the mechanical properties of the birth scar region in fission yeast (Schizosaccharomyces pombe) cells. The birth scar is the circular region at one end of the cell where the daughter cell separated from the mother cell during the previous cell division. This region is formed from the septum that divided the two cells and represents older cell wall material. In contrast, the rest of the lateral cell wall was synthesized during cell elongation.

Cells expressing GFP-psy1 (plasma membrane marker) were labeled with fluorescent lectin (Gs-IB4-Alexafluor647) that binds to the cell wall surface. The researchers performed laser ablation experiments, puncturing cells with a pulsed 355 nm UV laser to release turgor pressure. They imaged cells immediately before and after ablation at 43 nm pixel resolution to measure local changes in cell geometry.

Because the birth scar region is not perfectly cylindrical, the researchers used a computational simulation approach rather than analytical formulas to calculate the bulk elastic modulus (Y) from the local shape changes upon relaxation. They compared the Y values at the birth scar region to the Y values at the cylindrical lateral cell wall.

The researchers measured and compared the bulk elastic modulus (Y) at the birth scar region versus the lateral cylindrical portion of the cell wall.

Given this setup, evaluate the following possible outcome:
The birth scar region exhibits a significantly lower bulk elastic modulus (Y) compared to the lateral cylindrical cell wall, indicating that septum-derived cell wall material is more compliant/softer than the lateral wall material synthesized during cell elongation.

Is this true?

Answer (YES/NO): NO